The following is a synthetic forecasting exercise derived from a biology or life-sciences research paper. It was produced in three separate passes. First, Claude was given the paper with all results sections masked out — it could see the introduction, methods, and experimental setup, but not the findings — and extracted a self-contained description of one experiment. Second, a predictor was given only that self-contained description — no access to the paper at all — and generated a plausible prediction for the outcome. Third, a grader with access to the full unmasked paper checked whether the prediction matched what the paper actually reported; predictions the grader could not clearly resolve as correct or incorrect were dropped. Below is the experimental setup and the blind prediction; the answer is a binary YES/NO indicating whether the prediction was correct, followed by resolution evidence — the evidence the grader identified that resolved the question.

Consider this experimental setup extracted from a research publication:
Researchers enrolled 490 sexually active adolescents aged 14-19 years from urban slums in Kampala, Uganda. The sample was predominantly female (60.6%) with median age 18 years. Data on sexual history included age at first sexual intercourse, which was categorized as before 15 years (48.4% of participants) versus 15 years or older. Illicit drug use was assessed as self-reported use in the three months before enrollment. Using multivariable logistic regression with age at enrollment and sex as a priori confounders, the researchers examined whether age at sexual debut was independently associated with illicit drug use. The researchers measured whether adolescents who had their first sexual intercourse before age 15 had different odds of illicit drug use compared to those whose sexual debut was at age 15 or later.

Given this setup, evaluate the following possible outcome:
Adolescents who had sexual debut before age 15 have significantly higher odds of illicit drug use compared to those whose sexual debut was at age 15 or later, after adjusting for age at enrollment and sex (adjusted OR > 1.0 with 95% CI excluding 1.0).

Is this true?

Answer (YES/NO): NO